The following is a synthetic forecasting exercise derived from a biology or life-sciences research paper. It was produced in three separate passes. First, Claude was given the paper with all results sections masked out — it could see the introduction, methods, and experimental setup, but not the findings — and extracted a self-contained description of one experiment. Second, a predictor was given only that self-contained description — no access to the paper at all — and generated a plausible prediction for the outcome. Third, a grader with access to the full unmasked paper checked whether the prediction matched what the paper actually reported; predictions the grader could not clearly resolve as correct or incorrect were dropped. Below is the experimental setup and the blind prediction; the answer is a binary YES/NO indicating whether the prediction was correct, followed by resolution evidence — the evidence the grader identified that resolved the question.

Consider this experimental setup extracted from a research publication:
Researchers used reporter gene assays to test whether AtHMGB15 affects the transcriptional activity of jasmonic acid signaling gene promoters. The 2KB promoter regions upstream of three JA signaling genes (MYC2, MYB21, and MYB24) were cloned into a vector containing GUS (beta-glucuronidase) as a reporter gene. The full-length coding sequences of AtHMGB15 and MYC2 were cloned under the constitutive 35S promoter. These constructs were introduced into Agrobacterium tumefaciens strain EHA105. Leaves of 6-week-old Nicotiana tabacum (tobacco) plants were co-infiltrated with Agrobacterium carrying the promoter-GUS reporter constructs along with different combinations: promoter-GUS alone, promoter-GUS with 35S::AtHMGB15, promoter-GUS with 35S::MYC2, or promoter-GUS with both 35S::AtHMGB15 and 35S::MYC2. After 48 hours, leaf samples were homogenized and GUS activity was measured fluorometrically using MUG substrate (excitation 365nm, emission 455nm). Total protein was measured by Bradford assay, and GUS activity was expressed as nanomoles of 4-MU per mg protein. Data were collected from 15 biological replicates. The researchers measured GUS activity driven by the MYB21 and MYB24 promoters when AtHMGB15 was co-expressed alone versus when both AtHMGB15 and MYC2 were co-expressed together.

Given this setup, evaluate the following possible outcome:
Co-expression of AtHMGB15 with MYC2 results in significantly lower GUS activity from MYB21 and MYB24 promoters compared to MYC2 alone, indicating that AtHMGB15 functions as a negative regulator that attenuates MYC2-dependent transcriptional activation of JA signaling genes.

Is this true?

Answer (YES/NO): NO